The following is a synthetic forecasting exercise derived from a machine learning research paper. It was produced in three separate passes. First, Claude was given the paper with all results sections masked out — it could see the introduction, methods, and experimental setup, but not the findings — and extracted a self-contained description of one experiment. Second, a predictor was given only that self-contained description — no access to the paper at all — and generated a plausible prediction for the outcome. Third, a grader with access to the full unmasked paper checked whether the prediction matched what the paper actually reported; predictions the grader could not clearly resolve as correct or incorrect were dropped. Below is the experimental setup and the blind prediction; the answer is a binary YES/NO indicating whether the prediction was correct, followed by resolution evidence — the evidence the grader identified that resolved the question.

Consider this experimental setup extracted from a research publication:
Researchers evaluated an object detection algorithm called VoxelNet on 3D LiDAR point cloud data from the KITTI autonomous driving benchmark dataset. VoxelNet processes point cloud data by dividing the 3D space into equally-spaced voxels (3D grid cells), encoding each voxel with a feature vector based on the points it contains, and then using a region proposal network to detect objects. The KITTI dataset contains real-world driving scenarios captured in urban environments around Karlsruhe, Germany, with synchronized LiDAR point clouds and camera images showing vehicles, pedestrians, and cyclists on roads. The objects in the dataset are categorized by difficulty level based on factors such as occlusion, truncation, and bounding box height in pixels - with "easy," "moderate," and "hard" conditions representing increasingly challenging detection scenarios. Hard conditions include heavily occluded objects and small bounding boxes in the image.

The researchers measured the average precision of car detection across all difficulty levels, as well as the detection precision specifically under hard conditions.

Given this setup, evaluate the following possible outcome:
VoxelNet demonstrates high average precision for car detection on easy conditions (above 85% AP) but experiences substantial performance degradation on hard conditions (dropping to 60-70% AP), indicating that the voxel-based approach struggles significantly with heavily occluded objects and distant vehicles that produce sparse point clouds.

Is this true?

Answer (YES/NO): NO